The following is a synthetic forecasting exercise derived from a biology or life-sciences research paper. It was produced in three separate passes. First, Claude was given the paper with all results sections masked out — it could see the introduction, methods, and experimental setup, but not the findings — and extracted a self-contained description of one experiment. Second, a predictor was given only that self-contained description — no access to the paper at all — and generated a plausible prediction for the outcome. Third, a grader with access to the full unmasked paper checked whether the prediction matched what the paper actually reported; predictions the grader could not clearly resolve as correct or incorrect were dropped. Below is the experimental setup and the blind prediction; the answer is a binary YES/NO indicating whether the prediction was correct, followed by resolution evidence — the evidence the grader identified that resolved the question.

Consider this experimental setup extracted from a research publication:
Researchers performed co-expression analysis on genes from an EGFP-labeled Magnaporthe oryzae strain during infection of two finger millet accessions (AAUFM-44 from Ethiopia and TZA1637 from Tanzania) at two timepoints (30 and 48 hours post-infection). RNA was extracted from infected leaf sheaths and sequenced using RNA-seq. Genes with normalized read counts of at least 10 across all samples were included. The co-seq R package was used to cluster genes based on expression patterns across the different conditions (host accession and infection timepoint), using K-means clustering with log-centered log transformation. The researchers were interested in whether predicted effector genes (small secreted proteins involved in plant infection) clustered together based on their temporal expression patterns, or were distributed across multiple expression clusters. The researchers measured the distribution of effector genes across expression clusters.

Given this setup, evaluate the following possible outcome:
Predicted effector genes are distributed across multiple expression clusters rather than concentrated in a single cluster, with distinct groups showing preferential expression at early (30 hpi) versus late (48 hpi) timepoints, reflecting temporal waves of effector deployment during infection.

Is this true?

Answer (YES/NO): NO